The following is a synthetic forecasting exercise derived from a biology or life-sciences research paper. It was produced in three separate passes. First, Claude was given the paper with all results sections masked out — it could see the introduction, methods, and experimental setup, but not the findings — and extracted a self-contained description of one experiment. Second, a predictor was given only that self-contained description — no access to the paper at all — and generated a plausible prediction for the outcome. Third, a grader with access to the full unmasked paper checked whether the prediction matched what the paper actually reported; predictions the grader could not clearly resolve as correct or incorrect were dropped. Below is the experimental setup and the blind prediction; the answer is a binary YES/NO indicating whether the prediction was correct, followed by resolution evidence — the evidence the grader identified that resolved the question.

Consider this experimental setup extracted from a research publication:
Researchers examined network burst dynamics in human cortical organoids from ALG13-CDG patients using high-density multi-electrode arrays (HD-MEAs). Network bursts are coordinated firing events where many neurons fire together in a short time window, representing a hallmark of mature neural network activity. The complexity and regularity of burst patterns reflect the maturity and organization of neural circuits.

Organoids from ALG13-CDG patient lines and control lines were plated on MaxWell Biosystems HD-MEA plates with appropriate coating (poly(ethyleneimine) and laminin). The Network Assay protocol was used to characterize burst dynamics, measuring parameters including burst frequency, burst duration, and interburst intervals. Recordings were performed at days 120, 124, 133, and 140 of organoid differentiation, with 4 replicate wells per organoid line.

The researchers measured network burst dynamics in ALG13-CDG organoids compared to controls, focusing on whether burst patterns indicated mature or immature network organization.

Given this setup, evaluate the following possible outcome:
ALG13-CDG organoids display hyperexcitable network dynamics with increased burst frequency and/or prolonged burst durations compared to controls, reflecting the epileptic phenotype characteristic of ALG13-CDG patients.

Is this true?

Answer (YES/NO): NO